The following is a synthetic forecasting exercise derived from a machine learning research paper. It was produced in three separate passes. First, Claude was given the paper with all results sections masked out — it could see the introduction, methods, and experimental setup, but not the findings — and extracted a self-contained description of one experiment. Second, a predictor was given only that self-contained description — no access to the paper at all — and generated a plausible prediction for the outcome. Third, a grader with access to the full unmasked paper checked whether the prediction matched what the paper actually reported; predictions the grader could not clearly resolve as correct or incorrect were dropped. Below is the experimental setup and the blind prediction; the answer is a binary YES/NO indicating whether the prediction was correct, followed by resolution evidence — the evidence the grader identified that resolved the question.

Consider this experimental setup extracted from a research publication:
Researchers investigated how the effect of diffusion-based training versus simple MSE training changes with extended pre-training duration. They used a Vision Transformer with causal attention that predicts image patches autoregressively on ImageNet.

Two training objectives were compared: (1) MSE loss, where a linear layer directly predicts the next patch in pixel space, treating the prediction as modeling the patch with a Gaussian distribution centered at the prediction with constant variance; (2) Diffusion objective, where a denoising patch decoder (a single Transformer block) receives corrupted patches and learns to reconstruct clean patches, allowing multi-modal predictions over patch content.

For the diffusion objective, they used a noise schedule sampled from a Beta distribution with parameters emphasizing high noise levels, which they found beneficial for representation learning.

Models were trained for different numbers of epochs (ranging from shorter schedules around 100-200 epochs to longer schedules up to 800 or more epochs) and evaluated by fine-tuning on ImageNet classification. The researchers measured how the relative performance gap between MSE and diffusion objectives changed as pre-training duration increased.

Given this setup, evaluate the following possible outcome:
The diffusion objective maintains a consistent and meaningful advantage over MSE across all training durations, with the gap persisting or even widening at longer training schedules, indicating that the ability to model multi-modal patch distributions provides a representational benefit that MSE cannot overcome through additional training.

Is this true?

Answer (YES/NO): NO